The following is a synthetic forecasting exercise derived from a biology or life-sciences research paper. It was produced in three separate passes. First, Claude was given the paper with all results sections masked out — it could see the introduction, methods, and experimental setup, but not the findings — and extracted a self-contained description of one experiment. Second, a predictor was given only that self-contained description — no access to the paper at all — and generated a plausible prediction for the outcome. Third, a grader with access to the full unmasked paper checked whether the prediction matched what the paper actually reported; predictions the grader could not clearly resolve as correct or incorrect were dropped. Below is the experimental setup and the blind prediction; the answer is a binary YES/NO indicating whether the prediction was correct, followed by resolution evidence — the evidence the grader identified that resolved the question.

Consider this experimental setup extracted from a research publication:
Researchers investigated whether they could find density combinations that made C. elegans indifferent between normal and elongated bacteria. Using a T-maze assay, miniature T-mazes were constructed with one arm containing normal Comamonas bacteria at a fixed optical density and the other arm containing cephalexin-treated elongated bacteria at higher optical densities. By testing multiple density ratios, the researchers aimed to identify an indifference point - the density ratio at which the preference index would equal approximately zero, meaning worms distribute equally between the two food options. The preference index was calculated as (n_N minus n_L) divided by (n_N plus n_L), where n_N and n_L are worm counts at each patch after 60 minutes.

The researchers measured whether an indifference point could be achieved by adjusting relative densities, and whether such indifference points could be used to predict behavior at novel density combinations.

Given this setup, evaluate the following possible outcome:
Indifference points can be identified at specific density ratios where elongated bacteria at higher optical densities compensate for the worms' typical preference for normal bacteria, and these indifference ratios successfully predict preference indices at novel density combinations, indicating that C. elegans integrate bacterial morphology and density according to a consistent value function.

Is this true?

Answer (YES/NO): YES